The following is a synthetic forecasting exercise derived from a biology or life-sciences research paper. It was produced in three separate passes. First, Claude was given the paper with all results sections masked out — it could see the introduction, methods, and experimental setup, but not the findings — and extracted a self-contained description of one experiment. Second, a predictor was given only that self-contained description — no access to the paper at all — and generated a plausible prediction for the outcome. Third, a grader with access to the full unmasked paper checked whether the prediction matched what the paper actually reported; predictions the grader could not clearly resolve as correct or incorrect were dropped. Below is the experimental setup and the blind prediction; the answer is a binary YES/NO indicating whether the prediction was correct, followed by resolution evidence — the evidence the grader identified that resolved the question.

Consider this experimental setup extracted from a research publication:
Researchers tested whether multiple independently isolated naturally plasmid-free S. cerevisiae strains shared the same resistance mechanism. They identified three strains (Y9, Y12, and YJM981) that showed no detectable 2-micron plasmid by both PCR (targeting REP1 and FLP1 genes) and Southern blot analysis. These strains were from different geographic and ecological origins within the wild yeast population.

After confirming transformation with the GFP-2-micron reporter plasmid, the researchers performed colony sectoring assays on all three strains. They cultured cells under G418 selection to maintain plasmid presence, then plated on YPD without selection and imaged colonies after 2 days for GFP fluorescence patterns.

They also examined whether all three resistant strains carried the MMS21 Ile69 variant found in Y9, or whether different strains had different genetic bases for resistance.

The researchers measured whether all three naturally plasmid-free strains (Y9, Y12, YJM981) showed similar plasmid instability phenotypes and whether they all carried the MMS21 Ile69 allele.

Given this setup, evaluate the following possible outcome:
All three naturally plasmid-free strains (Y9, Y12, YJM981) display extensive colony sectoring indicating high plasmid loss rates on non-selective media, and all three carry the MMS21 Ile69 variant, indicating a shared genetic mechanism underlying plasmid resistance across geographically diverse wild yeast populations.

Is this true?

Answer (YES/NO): NO